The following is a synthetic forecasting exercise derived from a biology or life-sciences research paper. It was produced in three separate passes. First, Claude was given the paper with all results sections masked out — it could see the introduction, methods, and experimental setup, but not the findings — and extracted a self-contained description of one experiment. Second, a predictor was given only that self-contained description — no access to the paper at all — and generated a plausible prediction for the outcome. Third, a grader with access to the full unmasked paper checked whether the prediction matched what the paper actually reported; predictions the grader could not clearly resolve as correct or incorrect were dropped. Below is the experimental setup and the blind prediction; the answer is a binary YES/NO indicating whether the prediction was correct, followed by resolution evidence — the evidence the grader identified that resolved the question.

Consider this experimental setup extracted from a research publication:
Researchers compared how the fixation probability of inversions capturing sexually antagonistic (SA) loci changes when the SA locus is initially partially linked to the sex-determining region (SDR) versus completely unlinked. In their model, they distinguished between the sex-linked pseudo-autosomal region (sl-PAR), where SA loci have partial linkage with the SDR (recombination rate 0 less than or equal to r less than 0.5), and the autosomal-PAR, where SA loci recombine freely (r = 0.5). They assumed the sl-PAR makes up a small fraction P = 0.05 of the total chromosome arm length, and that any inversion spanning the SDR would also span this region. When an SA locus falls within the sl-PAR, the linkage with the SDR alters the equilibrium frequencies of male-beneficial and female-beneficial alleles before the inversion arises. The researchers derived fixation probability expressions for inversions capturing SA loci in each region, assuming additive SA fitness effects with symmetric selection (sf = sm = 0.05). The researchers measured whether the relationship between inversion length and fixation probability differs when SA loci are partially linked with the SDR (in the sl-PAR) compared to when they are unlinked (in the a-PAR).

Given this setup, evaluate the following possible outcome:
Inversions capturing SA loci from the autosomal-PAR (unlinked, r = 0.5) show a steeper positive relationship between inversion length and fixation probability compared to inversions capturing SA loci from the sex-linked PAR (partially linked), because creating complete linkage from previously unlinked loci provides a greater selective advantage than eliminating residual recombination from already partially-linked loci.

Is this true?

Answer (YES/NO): NO